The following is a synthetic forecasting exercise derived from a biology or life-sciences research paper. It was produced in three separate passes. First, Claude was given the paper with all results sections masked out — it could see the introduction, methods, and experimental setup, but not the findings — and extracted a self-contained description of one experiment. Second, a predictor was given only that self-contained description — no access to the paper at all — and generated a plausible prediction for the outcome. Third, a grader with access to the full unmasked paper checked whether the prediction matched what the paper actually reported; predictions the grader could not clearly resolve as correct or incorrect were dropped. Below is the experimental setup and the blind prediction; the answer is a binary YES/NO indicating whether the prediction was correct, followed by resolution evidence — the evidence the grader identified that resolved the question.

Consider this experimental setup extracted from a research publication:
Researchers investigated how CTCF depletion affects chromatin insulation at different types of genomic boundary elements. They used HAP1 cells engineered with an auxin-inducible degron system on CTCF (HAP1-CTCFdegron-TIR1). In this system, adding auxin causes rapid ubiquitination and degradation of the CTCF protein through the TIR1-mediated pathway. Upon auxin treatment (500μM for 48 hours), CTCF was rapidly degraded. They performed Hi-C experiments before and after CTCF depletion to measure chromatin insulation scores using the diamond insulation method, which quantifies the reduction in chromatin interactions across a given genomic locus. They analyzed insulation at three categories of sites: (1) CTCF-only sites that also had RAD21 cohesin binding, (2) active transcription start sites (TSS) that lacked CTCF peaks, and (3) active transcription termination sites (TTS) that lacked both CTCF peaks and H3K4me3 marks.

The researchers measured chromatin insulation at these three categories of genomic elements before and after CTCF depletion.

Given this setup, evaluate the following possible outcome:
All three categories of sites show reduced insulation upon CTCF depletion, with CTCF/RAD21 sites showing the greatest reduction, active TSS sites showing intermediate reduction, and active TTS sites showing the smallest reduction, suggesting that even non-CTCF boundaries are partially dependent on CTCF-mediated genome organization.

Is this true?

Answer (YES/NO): NO